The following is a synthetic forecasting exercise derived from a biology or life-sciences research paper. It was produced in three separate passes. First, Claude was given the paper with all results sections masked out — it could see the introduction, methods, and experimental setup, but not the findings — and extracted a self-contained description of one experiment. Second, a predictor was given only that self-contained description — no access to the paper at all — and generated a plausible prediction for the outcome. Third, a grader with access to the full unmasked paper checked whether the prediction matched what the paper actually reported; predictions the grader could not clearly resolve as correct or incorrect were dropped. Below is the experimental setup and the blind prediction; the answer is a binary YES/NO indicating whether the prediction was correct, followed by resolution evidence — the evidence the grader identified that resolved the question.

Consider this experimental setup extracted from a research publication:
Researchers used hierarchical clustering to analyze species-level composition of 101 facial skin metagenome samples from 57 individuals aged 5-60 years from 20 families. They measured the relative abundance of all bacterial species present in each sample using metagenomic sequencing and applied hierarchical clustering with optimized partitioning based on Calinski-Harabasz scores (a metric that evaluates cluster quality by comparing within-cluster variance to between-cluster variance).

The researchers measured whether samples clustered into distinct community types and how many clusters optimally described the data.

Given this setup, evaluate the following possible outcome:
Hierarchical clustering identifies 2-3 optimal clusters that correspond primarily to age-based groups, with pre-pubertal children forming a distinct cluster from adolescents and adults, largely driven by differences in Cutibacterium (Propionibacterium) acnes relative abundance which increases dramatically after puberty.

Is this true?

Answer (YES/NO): YES